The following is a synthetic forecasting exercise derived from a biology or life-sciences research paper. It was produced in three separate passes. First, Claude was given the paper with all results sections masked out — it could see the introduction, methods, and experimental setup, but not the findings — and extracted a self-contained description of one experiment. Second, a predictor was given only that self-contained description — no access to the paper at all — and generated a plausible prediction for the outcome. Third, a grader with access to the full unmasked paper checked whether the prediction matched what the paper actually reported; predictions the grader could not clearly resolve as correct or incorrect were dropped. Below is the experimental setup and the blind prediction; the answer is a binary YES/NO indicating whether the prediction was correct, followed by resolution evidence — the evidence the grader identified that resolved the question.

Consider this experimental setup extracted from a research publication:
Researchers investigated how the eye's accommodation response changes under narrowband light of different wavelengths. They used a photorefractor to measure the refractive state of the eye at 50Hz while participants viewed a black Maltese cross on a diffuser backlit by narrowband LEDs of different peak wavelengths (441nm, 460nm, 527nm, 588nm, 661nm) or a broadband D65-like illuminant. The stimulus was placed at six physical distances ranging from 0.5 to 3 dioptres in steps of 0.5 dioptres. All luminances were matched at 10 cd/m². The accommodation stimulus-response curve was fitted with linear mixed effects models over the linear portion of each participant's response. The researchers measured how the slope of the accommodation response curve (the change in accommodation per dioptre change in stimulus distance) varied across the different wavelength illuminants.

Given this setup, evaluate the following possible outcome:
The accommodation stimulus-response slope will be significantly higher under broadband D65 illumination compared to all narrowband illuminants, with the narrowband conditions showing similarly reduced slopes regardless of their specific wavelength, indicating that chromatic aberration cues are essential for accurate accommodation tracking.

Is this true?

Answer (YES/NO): NO